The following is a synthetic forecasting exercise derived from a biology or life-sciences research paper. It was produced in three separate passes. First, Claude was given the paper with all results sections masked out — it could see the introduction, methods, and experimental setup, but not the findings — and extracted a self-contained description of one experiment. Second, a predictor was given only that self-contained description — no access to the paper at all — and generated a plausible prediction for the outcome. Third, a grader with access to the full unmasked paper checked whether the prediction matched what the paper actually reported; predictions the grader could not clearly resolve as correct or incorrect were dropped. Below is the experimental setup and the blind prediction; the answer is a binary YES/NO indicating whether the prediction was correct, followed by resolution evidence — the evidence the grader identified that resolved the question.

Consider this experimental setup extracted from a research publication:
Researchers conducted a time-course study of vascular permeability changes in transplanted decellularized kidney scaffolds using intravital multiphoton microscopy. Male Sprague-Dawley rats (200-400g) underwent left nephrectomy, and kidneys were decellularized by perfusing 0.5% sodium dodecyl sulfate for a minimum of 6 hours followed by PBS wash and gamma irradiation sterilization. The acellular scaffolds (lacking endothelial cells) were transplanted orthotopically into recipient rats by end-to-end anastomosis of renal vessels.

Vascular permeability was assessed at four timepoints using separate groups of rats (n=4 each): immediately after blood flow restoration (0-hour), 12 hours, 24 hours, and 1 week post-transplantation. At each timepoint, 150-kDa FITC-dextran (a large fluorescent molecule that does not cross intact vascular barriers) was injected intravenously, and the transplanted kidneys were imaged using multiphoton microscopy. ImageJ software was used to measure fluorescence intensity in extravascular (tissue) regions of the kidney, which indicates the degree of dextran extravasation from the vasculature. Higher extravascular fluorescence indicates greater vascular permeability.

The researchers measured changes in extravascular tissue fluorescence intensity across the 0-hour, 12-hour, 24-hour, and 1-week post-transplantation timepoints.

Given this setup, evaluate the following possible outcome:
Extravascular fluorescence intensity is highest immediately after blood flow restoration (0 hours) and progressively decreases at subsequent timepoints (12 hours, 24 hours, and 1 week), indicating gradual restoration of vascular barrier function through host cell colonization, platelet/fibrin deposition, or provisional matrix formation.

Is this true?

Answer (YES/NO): NO